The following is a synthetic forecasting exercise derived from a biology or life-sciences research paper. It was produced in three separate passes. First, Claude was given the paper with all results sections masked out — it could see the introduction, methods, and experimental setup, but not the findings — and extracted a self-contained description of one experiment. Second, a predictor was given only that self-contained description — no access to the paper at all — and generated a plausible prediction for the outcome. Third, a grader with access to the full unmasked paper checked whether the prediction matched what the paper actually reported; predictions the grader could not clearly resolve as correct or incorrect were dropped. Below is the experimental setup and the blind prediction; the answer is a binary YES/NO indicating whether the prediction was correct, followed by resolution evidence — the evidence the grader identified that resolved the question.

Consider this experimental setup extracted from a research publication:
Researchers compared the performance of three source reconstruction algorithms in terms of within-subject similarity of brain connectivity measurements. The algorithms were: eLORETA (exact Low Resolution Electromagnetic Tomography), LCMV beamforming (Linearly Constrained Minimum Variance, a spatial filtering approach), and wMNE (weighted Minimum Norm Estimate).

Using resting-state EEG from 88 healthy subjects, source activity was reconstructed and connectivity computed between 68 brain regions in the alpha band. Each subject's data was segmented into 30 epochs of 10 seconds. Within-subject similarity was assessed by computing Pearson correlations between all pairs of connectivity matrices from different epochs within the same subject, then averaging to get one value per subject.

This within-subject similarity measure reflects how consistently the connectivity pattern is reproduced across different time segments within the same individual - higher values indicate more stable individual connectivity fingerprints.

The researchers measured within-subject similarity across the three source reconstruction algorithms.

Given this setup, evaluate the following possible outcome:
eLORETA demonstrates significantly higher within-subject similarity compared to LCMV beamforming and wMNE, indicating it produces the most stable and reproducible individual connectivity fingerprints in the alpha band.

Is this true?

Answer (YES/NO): NO